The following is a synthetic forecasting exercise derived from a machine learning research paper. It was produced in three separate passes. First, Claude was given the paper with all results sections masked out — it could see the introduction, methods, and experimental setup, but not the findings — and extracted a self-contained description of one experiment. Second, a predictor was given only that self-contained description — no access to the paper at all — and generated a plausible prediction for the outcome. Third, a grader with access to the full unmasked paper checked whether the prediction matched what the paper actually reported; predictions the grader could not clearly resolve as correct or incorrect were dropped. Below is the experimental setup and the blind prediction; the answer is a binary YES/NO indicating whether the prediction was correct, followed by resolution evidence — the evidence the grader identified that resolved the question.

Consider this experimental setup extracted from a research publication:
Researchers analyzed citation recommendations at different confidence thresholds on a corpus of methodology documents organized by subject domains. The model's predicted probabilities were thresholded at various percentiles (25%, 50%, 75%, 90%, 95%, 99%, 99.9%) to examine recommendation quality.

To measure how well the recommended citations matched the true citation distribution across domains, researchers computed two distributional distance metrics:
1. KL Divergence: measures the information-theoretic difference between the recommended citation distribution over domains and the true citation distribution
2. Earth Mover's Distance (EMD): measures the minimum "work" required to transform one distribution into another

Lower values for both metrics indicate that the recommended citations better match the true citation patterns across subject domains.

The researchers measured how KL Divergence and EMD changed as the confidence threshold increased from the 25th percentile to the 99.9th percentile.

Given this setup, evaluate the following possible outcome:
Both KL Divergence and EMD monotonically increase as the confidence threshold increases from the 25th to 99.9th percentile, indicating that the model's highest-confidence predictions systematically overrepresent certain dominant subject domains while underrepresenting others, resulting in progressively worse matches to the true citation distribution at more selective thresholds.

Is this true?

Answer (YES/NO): NO